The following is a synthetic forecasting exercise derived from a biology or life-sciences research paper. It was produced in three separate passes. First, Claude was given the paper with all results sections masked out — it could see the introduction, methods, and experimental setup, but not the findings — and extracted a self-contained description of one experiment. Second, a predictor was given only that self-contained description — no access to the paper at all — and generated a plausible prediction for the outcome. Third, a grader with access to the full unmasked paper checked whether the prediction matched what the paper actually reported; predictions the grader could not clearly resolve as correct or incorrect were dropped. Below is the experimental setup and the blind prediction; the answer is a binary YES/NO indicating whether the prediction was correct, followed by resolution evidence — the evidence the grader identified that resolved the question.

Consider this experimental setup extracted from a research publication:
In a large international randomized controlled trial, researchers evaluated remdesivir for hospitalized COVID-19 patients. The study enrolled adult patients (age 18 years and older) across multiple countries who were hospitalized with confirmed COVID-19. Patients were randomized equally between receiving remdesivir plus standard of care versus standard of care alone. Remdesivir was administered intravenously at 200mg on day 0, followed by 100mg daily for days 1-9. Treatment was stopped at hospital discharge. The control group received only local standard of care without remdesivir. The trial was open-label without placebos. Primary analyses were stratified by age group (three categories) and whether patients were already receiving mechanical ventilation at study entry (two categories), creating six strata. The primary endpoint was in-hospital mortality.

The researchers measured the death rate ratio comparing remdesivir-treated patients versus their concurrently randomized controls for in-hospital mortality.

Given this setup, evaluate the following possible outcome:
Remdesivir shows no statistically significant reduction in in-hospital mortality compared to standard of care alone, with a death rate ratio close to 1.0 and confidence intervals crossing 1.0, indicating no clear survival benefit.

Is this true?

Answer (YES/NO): YES